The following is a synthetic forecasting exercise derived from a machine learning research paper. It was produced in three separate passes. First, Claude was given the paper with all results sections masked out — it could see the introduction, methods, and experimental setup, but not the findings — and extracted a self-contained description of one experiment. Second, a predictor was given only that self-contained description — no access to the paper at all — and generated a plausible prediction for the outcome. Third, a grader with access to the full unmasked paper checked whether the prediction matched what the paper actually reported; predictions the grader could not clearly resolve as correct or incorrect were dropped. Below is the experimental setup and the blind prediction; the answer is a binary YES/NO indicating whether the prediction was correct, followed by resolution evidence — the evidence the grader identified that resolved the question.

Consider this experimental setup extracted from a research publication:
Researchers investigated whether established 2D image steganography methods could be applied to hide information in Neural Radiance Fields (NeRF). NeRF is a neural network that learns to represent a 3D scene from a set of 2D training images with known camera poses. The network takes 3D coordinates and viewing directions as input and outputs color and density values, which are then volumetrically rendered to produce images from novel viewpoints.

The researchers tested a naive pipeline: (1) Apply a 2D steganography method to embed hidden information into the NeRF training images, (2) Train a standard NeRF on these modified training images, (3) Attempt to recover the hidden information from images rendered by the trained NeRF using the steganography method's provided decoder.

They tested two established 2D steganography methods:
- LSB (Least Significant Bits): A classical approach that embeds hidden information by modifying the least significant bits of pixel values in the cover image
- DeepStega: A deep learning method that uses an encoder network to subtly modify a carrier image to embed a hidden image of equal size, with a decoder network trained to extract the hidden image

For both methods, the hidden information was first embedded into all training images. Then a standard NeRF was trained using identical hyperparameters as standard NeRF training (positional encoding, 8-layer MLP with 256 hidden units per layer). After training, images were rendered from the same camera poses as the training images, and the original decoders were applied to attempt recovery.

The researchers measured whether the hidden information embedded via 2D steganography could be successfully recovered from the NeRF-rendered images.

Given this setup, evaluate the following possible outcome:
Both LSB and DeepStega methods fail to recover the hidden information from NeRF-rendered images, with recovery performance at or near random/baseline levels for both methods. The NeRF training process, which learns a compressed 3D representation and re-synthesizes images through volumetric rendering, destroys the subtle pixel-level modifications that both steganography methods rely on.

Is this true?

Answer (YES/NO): NO